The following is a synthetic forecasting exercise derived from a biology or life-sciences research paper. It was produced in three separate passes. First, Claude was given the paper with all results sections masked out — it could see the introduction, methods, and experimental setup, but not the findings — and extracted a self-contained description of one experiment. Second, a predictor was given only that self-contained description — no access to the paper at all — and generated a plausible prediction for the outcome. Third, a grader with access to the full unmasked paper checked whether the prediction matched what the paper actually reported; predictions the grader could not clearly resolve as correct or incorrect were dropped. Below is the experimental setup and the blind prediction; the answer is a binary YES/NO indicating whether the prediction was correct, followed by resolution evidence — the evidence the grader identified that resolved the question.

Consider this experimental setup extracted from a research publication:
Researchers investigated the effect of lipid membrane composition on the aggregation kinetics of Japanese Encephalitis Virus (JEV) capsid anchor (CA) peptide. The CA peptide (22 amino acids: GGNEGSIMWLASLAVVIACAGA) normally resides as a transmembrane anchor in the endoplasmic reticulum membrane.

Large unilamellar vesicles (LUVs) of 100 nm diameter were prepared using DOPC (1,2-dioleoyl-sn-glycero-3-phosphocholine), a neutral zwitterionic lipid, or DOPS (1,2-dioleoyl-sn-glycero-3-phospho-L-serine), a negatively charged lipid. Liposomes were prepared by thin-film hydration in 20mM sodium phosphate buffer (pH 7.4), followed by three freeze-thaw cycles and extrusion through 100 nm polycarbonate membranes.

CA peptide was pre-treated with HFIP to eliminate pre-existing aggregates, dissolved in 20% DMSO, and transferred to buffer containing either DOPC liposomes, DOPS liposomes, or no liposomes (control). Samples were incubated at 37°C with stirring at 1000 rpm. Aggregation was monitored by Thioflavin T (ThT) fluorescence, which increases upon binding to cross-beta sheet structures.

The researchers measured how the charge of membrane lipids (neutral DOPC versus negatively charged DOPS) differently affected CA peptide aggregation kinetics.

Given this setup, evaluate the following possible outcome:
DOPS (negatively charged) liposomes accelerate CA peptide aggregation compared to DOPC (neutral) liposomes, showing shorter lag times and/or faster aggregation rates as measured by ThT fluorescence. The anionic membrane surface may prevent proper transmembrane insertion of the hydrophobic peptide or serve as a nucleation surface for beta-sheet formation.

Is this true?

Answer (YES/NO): YES